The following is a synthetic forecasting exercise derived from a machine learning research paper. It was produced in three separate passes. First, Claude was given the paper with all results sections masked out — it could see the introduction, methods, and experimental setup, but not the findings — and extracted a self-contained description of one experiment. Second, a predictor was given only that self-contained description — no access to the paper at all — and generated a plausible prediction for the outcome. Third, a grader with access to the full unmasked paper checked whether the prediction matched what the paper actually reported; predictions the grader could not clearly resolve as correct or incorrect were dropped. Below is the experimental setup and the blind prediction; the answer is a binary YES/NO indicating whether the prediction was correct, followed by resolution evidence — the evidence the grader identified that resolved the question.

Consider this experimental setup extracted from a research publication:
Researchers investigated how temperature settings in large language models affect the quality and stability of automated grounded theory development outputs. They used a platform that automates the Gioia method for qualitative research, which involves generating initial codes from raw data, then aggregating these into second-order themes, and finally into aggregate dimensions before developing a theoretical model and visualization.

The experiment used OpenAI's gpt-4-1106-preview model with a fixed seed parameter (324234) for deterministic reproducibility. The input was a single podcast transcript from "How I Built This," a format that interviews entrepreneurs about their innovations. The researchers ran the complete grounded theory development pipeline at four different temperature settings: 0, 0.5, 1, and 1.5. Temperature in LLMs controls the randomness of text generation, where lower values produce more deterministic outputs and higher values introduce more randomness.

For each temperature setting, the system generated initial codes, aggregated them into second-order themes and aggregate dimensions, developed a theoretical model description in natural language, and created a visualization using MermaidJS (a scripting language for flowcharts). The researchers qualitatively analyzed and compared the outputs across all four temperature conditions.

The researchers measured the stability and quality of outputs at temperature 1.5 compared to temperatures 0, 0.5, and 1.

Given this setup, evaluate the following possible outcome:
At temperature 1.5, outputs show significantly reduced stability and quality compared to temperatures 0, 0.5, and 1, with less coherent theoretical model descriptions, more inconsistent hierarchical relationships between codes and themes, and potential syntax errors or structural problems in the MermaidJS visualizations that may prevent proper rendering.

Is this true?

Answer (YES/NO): YES